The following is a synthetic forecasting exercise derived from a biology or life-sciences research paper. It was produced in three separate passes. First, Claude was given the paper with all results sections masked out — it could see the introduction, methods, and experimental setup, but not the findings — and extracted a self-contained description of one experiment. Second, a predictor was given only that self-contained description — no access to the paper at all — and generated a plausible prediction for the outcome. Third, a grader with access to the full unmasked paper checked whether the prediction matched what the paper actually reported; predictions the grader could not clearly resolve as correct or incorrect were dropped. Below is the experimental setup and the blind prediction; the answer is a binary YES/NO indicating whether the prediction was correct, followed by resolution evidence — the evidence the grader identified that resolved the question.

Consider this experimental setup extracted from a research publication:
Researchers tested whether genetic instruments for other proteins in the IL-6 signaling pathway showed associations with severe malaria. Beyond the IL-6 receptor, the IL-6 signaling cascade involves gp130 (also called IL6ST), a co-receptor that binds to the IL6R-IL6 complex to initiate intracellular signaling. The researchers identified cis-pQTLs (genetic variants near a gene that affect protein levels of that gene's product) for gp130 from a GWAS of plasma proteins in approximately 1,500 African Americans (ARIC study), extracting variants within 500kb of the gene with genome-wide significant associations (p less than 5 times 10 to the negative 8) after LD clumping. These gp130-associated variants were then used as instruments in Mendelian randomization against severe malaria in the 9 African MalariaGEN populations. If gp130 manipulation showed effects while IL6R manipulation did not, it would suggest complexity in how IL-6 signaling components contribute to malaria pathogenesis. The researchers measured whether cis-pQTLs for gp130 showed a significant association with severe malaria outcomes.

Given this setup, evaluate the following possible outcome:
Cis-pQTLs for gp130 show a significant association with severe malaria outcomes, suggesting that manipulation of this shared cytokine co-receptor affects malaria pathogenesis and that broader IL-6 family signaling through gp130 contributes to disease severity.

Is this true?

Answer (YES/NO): NO